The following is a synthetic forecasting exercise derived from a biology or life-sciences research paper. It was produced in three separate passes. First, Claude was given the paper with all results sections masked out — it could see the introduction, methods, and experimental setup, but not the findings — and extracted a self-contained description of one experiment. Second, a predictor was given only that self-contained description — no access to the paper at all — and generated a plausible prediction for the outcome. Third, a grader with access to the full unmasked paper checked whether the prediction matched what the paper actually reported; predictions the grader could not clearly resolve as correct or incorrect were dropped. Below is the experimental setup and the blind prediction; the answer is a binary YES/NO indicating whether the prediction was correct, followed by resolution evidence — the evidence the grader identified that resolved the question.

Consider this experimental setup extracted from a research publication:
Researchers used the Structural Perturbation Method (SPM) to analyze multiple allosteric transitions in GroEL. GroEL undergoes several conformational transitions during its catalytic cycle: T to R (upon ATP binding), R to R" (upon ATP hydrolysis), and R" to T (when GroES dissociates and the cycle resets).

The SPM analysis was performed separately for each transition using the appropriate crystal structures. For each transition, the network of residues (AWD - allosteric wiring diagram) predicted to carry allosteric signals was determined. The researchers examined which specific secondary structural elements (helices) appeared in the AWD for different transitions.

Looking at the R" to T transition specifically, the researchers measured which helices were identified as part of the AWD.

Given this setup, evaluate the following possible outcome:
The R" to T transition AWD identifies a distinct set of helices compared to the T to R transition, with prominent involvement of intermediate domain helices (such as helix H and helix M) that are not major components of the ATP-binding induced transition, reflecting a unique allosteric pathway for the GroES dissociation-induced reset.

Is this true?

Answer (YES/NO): NO